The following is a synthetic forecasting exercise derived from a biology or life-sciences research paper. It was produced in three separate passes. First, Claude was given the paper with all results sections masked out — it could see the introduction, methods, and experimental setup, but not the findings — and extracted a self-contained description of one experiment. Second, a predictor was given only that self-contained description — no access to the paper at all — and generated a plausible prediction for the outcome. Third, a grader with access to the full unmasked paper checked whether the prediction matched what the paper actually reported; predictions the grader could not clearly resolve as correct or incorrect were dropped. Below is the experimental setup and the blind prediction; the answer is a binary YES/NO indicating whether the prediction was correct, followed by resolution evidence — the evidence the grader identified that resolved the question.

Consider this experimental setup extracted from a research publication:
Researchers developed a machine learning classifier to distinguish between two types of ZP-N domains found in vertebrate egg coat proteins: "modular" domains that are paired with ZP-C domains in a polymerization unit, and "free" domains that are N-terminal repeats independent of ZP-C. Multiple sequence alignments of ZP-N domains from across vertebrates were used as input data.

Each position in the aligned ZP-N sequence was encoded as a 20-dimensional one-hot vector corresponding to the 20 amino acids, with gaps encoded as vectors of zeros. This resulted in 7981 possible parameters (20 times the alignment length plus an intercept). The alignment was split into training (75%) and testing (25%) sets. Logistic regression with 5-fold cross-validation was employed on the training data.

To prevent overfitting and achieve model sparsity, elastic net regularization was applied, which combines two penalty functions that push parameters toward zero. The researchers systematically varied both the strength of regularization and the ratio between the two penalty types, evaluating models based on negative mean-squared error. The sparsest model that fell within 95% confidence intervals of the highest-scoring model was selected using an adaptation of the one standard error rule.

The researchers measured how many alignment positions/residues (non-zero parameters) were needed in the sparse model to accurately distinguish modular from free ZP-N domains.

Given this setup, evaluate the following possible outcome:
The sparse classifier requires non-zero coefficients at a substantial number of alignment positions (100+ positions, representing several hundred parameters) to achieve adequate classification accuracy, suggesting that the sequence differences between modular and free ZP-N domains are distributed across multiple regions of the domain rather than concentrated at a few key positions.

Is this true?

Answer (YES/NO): NO